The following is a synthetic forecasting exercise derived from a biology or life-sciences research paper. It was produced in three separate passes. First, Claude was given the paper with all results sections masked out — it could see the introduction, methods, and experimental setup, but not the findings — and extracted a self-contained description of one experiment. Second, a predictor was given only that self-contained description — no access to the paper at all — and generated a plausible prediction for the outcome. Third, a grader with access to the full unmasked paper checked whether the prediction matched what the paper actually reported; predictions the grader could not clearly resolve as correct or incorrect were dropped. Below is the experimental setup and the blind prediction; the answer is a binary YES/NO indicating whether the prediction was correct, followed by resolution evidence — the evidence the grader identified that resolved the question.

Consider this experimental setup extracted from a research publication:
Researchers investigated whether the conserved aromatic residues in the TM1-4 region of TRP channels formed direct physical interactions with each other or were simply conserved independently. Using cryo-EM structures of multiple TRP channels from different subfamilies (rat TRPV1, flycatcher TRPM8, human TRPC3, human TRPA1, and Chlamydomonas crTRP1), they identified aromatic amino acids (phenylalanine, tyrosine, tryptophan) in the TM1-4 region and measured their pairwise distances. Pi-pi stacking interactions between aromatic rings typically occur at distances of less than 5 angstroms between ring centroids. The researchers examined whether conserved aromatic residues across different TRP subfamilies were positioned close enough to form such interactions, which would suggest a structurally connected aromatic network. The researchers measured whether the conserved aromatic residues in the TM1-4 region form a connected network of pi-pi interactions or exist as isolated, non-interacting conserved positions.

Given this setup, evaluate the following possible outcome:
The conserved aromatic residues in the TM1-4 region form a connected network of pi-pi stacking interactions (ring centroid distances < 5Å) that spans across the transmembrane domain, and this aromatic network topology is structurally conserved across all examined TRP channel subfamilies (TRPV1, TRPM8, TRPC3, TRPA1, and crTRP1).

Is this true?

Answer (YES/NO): NO